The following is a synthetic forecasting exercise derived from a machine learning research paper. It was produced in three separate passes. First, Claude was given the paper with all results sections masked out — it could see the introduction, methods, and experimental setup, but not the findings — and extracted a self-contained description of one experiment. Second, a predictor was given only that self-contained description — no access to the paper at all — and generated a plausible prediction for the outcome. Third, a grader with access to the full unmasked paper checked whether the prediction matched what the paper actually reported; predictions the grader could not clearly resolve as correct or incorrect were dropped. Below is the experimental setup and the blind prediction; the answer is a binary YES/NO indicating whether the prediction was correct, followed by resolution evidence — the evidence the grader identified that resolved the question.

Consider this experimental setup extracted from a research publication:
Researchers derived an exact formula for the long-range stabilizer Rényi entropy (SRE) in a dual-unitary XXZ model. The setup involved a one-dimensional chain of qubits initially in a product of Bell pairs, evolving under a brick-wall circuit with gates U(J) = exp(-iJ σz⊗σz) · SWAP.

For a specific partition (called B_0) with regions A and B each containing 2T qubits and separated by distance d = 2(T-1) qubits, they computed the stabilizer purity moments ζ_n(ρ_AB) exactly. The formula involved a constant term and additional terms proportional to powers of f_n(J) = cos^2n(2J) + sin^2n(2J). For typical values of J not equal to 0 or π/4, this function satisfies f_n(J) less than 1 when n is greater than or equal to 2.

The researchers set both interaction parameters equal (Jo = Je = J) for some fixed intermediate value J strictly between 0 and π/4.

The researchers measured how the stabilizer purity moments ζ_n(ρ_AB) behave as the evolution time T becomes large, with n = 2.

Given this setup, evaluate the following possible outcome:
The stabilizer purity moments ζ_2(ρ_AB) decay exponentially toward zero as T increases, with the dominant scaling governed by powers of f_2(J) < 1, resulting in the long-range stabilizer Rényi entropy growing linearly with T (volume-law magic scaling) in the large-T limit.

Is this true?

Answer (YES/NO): NO